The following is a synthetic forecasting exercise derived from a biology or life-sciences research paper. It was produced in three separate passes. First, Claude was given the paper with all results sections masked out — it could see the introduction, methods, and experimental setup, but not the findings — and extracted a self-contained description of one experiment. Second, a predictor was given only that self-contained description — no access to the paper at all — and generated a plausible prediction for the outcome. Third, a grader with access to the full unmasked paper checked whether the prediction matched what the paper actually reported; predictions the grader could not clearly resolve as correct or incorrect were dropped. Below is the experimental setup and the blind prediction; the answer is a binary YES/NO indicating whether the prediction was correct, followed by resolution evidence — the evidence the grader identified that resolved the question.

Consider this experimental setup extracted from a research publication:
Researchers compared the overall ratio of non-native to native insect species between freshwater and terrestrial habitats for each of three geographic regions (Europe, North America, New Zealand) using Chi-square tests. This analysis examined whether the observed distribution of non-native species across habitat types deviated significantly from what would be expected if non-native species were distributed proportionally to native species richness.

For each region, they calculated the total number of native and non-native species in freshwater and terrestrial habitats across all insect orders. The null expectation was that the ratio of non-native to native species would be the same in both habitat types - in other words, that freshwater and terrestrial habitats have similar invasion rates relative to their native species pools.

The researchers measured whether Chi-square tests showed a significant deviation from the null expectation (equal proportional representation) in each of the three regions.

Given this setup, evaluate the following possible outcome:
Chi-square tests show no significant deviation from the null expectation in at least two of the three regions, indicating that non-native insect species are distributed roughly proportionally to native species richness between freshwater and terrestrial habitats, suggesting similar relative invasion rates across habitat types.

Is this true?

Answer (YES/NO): NO